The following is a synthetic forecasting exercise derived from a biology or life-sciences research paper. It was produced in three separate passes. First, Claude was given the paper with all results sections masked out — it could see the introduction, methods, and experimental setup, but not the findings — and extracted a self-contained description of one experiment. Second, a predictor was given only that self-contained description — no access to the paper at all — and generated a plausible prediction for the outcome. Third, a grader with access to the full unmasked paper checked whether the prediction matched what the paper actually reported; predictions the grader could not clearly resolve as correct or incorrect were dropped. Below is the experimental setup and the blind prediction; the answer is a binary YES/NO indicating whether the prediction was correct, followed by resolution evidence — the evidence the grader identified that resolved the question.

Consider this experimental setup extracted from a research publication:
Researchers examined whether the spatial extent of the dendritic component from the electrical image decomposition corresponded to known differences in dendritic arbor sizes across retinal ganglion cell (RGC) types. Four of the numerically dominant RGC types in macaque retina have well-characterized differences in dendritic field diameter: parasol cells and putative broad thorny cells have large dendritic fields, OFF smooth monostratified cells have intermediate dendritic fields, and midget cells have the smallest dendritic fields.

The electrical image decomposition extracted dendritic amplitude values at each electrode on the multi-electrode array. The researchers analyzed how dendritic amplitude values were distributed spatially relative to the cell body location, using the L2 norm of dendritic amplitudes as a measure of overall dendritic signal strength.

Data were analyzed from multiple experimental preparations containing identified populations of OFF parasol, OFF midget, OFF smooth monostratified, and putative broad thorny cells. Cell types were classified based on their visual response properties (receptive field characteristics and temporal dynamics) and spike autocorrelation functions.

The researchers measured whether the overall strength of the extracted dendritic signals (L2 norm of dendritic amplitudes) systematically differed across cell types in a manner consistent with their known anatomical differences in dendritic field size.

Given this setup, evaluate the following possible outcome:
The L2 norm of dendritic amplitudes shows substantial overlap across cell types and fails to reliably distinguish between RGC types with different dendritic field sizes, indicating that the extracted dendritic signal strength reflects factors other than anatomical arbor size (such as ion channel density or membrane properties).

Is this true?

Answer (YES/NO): NO